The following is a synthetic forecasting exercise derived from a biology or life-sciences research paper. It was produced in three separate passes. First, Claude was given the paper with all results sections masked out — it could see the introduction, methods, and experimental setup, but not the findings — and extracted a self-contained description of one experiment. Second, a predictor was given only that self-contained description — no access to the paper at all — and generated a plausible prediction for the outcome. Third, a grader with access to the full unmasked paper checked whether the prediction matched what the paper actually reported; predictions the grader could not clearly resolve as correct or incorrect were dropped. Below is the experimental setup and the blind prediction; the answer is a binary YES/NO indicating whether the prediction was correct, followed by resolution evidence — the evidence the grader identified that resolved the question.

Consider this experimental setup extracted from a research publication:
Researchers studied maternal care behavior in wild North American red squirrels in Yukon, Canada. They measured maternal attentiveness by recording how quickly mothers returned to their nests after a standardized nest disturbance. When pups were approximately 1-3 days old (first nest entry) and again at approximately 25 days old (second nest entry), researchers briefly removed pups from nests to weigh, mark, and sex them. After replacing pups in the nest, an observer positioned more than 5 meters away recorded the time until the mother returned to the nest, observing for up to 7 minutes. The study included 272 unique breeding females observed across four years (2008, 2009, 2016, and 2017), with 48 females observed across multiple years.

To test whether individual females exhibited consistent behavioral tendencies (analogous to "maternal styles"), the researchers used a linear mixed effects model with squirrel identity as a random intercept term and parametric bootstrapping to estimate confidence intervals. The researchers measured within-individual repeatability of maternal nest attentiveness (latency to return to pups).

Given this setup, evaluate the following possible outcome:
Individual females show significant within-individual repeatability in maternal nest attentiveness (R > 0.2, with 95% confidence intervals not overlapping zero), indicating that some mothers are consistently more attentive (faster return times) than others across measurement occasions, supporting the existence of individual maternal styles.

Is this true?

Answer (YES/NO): YES